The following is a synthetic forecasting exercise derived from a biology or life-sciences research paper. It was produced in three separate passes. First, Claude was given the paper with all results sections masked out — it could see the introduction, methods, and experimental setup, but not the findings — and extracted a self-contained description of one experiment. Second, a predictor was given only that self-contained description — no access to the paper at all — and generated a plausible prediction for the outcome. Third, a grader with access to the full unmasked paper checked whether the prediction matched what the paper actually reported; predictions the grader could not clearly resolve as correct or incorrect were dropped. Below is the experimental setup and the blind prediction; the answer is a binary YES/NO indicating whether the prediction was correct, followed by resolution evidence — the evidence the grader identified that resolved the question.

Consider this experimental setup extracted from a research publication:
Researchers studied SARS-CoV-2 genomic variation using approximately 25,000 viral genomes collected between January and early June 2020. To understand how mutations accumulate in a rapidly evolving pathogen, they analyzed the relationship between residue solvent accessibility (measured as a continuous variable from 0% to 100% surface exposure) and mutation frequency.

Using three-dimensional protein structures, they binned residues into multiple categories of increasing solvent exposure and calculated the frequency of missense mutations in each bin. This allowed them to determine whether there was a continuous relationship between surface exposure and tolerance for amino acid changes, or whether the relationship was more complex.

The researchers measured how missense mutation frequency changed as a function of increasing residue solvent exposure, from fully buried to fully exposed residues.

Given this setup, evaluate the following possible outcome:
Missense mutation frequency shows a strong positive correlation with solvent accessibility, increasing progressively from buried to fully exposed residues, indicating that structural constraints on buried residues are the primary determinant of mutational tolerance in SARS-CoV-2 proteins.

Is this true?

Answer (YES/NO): YES